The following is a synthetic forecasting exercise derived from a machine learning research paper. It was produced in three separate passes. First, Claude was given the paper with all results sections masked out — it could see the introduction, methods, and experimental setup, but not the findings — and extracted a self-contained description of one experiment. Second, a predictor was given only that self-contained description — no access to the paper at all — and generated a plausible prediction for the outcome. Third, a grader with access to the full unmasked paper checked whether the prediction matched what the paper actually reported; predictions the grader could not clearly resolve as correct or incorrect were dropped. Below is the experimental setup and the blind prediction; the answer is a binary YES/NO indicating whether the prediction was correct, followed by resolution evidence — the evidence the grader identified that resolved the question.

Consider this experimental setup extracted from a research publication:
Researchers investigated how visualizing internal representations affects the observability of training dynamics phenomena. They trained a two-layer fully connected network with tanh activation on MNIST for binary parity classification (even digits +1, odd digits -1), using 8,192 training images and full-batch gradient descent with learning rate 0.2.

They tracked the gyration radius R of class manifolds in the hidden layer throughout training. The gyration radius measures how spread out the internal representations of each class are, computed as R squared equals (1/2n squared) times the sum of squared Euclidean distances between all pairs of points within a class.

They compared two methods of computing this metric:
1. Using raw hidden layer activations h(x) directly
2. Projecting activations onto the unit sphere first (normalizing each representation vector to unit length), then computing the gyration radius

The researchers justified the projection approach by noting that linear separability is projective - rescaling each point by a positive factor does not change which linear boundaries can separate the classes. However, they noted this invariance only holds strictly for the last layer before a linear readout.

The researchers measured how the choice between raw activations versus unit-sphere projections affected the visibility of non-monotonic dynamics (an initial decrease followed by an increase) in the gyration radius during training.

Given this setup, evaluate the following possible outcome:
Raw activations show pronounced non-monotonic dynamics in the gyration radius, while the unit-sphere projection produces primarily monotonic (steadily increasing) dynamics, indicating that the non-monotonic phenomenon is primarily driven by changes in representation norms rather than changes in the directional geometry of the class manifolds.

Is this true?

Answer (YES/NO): NO